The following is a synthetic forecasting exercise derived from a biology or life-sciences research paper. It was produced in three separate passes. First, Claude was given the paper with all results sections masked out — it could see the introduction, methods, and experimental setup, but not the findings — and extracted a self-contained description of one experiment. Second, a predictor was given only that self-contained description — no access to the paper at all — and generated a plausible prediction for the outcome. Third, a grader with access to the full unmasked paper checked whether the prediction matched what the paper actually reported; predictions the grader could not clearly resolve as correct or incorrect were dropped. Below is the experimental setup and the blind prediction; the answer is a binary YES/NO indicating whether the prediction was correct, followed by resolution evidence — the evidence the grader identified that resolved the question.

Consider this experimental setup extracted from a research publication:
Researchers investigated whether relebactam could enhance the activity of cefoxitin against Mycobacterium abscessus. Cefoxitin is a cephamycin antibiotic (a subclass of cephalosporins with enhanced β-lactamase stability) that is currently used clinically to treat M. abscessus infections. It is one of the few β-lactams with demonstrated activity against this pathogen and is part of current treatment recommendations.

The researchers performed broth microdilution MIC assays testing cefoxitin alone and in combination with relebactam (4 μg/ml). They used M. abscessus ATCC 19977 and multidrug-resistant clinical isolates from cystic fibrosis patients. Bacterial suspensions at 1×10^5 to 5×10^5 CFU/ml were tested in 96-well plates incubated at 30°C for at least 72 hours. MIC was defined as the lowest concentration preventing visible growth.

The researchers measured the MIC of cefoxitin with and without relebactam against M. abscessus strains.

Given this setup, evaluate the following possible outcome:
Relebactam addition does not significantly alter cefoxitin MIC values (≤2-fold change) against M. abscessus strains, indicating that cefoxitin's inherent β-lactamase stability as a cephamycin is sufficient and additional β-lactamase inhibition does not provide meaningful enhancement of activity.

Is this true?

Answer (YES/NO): YES